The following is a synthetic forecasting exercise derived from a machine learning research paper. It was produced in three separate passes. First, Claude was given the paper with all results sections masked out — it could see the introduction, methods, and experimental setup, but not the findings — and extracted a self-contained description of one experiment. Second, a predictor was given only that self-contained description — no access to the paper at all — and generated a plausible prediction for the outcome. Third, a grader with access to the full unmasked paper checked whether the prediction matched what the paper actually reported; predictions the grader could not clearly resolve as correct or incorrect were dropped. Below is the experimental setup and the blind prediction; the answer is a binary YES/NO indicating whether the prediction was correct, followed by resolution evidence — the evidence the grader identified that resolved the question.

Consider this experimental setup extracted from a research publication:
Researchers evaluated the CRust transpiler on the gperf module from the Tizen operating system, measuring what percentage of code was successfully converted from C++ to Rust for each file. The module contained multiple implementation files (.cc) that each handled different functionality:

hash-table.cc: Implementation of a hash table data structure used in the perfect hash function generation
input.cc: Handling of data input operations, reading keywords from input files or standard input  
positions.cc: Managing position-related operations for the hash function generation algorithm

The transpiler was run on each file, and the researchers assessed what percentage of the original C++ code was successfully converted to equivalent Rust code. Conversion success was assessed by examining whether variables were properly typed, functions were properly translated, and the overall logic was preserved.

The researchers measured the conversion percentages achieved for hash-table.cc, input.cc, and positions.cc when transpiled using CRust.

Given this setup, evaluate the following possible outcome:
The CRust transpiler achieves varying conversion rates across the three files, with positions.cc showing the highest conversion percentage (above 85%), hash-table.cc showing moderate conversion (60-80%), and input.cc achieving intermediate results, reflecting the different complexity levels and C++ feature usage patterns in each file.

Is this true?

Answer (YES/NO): NO